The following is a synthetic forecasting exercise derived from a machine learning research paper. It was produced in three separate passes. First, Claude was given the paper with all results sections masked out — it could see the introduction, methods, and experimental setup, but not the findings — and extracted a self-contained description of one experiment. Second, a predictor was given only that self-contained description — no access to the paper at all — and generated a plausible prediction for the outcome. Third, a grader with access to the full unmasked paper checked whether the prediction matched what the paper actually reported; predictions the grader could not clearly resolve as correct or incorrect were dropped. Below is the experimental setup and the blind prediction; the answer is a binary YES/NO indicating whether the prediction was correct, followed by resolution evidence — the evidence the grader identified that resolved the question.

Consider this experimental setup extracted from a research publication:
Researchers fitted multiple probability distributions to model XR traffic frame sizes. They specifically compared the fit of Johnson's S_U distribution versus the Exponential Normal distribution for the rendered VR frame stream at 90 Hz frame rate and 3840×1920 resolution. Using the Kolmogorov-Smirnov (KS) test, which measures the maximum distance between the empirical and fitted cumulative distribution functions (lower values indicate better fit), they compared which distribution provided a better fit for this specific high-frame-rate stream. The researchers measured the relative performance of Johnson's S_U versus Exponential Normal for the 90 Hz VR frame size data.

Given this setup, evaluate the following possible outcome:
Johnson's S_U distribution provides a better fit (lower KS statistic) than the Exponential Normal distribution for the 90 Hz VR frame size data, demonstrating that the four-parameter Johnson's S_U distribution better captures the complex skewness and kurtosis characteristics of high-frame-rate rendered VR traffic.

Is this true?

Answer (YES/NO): NO